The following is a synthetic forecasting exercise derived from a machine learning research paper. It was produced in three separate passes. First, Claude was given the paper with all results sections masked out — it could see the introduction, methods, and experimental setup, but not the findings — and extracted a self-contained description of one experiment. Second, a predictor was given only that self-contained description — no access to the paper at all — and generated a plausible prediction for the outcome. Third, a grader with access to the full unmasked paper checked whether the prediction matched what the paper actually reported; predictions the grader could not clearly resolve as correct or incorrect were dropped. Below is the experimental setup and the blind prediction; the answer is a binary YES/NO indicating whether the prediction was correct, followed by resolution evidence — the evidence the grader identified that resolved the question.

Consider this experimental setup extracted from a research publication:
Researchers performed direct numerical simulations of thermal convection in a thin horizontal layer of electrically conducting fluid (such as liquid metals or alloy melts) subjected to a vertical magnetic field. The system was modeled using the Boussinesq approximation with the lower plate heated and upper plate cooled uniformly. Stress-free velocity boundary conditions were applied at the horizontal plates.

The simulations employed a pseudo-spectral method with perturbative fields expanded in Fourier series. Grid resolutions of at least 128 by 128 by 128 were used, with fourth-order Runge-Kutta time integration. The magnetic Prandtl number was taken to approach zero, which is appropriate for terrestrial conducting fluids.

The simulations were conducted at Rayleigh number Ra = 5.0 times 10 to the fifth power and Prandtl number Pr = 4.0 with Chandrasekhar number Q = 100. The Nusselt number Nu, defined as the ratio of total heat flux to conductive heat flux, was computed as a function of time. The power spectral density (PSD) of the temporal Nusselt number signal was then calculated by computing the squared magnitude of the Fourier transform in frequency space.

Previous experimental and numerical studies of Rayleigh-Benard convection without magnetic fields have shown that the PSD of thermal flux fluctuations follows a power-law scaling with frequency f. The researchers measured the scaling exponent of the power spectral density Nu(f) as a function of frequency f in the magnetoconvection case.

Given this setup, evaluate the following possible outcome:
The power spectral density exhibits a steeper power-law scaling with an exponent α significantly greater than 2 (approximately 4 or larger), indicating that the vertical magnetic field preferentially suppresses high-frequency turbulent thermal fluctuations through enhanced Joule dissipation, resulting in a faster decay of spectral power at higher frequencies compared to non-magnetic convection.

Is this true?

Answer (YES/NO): NO